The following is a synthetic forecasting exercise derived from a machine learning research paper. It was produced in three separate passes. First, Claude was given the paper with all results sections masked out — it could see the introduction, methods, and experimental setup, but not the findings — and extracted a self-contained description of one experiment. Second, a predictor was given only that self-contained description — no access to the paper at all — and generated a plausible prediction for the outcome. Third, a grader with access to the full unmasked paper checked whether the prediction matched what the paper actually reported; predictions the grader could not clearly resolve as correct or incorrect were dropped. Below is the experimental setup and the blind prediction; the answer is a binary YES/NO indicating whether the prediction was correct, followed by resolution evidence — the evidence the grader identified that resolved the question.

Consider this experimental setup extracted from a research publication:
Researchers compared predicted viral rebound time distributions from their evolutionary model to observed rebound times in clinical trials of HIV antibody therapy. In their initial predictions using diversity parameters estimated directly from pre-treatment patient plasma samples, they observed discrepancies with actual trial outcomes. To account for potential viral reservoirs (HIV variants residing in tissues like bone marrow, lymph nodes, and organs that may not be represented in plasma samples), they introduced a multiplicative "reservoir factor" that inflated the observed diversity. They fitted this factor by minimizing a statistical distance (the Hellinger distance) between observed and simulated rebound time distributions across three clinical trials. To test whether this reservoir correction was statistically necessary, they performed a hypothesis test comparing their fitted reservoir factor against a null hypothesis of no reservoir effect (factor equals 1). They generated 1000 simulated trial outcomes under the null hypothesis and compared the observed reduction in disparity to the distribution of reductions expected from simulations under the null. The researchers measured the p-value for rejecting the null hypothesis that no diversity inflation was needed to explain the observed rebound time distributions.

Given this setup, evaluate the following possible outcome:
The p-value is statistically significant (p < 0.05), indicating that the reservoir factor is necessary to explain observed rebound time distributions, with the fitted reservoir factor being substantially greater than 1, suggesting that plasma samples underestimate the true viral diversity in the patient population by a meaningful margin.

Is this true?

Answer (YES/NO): YES